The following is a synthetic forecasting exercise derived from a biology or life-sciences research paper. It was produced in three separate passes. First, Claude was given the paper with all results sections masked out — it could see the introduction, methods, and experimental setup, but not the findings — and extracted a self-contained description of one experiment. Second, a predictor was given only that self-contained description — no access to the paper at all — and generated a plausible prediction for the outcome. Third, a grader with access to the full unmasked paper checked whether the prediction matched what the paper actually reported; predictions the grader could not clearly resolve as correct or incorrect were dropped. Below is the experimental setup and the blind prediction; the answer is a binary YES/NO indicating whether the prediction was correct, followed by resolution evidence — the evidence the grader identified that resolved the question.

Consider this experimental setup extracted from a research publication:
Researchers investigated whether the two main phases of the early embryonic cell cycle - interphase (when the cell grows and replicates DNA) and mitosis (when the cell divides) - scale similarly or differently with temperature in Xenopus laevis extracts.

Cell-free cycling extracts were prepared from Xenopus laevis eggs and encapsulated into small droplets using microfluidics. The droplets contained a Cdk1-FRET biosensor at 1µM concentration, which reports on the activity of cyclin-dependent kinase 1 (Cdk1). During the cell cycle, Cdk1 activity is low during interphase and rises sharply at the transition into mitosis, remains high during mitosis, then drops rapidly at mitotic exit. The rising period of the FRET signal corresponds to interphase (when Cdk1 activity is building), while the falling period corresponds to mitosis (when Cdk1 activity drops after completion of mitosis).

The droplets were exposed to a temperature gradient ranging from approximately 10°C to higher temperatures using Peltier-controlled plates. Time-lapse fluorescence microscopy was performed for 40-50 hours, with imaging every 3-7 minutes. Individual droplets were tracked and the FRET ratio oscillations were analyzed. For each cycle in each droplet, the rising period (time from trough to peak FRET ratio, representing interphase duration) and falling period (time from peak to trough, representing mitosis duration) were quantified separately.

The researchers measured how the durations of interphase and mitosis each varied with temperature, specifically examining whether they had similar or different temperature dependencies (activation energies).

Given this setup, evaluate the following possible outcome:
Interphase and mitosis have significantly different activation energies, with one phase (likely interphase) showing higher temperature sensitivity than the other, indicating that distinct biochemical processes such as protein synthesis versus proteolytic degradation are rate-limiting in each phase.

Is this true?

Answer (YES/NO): YES